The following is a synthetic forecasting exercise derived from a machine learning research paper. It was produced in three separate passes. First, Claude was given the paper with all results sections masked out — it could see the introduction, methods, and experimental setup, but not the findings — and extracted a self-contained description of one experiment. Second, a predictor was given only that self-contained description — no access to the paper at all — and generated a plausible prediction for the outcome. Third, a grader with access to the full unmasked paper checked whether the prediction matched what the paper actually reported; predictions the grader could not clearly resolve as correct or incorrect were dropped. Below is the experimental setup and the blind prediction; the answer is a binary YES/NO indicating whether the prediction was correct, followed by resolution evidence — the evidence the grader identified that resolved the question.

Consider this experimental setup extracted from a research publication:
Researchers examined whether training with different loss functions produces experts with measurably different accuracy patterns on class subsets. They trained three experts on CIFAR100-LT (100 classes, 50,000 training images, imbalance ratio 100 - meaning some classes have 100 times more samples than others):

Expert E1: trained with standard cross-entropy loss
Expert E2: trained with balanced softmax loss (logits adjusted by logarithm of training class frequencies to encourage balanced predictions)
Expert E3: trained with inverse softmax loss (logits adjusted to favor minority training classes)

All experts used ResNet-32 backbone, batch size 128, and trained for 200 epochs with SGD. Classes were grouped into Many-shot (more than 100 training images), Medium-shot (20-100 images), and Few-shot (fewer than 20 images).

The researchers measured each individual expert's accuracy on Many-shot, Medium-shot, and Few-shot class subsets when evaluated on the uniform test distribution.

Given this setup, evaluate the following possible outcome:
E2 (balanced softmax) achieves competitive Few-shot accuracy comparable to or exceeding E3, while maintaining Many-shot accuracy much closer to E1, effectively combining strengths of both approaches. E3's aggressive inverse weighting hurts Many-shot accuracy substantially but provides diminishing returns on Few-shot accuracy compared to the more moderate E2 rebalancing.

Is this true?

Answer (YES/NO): NO